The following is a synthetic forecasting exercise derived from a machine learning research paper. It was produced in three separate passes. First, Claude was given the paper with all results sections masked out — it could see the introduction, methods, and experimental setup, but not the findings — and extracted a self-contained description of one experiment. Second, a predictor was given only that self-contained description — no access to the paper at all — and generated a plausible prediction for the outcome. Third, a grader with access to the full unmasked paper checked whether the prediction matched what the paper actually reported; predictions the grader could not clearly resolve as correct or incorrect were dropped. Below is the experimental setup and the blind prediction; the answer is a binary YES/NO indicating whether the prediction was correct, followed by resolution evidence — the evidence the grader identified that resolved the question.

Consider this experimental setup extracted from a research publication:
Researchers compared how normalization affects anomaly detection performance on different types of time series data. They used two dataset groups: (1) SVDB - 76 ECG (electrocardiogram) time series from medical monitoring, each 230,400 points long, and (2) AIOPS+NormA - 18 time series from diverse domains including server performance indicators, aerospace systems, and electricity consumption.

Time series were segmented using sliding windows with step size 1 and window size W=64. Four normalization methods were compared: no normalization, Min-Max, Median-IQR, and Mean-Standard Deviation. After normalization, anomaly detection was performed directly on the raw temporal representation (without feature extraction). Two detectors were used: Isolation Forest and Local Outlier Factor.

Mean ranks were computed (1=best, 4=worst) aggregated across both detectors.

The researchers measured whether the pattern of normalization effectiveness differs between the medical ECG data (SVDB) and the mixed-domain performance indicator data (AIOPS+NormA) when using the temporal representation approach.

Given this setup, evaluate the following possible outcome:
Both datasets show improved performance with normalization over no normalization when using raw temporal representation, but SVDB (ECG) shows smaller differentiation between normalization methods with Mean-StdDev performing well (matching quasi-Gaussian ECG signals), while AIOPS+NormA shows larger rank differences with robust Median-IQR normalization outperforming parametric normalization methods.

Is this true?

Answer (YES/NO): NO